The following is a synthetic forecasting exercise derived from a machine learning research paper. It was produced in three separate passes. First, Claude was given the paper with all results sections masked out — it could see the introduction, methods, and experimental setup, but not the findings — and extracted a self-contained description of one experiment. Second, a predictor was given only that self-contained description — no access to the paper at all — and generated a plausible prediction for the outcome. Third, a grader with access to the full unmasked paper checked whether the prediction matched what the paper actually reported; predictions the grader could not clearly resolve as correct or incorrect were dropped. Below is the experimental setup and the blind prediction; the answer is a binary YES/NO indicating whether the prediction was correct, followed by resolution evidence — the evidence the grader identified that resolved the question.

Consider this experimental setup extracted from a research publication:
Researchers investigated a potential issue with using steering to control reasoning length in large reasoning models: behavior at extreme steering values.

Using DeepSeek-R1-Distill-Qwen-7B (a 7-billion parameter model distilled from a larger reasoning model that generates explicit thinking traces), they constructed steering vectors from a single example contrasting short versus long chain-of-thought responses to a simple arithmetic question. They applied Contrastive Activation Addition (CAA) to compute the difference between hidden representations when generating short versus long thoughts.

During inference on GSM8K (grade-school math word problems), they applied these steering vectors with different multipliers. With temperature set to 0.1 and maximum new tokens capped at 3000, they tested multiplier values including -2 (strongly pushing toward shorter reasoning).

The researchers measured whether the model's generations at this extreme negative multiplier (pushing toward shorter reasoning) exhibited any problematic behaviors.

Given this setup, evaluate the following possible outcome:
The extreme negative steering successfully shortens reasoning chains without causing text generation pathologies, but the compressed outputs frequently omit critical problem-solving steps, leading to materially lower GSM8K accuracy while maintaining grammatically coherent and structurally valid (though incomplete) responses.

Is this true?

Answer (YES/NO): NO